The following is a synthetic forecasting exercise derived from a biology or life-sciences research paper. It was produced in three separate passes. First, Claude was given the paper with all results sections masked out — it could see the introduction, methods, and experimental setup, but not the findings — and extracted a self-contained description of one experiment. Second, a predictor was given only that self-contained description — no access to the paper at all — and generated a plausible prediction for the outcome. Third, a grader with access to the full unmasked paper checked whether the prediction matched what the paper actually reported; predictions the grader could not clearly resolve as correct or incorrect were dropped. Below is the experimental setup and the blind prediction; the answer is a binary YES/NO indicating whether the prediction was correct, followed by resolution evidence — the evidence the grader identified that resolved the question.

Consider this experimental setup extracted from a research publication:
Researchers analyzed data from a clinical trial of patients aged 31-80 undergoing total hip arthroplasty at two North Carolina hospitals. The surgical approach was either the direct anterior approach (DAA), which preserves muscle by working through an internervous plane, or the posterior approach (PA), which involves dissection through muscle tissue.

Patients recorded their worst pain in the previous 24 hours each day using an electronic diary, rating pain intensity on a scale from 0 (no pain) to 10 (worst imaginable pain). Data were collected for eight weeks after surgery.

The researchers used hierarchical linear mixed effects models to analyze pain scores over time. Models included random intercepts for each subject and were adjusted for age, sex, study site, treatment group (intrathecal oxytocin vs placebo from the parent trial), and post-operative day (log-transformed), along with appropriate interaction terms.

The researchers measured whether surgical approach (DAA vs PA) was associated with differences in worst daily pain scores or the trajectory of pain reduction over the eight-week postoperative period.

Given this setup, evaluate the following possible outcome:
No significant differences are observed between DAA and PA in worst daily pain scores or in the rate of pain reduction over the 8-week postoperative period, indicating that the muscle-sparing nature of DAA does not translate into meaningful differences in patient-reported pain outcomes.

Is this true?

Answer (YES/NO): NO